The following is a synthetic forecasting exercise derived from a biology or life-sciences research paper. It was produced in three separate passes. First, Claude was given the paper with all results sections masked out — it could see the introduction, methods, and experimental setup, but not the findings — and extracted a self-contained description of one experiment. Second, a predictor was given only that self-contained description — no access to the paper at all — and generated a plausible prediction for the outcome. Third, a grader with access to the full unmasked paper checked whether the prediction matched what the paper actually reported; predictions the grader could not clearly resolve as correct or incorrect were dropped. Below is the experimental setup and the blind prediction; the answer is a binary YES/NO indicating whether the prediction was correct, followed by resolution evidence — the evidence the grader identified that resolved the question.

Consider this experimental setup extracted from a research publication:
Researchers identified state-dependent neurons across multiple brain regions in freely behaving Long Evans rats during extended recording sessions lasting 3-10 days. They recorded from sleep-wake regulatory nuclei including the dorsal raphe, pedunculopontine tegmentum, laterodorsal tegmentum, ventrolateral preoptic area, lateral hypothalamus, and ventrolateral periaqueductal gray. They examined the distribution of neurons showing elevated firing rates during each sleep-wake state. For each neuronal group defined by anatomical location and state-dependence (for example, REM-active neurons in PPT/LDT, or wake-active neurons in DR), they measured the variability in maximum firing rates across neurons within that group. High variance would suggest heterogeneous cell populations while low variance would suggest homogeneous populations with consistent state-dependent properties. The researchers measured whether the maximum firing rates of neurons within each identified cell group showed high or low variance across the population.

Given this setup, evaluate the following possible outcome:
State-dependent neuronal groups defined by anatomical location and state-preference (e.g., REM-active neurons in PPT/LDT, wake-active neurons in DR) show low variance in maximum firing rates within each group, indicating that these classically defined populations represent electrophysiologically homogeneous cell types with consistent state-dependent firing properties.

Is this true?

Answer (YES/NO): YES